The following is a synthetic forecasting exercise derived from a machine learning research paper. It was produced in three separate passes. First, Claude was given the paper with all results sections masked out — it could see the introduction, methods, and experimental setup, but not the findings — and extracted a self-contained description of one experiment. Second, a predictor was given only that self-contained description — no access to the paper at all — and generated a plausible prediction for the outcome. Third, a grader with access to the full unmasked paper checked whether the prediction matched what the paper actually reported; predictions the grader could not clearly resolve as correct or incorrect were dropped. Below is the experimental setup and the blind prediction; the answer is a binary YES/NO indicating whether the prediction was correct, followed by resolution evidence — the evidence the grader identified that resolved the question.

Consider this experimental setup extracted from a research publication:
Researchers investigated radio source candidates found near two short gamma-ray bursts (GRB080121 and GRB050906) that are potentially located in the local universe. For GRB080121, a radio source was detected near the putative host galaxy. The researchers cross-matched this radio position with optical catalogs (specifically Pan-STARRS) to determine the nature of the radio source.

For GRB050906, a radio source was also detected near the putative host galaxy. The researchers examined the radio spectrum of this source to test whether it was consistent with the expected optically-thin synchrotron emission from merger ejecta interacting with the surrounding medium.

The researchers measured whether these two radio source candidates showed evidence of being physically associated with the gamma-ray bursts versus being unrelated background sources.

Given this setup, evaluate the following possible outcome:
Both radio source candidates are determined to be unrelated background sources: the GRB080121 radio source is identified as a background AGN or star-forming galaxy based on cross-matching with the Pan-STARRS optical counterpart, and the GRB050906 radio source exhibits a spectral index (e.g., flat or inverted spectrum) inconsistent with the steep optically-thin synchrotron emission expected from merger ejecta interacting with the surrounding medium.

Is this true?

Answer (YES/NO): YES